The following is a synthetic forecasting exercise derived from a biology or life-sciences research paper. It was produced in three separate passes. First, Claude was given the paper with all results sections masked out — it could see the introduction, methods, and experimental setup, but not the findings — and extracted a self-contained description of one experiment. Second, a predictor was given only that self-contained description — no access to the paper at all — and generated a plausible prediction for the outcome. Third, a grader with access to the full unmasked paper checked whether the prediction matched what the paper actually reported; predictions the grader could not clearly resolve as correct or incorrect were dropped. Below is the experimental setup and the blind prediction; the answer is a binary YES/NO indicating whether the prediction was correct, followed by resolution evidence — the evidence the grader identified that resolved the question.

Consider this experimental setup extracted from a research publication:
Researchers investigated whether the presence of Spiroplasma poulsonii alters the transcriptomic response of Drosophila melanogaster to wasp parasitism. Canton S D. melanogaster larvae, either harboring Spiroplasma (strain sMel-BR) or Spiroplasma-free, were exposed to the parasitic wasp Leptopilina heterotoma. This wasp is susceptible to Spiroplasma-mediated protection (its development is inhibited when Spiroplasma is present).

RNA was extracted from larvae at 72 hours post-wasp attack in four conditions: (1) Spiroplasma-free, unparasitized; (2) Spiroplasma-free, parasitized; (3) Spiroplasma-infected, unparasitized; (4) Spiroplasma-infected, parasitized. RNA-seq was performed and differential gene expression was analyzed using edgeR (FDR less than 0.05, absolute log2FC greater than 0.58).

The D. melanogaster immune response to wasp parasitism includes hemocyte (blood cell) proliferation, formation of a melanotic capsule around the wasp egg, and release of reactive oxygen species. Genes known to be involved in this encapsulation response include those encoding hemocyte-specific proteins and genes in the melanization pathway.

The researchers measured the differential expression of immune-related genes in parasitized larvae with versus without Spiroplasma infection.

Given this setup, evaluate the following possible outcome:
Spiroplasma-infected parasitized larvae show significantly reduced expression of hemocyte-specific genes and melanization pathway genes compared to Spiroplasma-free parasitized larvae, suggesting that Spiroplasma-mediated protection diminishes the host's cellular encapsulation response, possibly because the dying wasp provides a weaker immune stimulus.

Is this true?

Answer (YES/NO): NO